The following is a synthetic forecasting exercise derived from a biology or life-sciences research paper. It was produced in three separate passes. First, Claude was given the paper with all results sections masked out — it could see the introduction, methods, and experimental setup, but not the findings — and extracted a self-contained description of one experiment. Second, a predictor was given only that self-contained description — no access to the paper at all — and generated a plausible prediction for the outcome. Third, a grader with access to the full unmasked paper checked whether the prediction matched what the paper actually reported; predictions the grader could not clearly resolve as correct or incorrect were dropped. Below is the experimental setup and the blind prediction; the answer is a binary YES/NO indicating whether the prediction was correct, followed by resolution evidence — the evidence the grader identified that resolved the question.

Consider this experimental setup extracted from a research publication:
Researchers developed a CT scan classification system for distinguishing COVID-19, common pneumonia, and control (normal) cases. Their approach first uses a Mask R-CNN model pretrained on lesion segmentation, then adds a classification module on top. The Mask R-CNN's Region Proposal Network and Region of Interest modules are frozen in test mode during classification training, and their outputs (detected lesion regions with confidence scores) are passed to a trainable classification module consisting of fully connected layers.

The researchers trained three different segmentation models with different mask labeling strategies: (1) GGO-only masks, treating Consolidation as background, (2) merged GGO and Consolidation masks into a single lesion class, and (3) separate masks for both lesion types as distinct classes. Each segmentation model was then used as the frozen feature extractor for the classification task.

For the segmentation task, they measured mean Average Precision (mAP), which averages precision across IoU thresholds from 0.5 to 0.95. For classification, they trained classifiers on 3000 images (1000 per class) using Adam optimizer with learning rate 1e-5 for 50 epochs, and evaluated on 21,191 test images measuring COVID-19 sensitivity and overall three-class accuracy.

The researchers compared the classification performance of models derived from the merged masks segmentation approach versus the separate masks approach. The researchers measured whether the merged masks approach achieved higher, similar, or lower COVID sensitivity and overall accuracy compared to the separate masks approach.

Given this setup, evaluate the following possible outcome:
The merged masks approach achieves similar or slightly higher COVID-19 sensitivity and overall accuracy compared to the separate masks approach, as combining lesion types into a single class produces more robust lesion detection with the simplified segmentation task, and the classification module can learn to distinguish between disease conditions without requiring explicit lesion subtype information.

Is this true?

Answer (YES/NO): NO